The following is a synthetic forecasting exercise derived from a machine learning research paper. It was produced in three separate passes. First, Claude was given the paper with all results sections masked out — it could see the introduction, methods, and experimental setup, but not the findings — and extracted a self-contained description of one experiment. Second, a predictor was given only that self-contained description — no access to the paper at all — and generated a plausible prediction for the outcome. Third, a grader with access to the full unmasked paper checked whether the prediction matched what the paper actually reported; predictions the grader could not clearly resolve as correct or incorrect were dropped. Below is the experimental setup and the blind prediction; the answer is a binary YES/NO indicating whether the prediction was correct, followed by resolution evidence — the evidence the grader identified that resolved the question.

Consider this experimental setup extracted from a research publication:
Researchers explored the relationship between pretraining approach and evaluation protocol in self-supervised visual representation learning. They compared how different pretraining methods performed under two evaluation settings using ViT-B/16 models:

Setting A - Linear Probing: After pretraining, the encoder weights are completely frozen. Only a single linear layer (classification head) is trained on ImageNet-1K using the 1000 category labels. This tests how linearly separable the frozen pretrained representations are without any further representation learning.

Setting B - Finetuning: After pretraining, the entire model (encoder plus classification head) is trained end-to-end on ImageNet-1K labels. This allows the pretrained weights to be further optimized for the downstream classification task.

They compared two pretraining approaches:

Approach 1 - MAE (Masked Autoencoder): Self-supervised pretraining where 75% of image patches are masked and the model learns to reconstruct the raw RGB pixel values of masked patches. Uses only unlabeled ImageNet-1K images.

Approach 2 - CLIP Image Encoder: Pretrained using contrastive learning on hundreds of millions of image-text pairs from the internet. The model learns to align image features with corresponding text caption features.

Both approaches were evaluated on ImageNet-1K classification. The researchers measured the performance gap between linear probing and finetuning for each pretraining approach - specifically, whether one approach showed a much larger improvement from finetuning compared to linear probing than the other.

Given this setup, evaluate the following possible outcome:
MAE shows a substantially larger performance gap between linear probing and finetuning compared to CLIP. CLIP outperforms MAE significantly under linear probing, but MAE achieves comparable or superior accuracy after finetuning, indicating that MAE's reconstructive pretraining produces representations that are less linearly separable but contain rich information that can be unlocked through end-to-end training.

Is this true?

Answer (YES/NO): NO